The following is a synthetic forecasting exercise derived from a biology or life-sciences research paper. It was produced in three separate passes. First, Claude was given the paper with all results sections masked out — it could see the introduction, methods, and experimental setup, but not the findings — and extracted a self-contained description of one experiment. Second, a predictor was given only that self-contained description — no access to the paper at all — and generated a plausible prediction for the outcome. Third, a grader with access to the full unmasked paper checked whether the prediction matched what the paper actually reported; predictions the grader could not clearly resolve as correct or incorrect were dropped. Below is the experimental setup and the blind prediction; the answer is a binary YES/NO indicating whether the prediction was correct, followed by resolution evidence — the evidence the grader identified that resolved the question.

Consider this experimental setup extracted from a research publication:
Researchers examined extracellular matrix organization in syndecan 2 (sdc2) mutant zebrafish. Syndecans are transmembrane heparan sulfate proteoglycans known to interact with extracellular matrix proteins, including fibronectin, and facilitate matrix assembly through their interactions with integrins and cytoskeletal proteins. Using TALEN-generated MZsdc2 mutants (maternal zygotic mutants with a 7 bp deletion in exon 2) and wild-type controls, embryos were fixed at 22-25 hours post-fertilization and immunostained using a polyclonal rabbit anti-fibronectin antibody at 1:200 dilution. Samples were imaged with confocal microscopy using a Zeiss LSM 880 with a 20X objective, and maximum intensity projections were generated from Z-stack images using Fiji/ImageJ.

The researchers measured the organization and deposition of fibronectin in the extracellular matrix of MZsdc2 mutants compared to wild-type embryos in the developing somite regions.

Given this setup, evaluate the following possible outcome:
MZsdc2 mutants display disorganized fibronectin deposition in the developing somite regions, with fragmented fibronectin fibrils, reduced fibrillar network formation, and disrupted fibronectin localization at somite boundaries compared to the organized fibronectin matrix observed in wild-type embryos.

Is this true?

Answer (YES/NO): NO